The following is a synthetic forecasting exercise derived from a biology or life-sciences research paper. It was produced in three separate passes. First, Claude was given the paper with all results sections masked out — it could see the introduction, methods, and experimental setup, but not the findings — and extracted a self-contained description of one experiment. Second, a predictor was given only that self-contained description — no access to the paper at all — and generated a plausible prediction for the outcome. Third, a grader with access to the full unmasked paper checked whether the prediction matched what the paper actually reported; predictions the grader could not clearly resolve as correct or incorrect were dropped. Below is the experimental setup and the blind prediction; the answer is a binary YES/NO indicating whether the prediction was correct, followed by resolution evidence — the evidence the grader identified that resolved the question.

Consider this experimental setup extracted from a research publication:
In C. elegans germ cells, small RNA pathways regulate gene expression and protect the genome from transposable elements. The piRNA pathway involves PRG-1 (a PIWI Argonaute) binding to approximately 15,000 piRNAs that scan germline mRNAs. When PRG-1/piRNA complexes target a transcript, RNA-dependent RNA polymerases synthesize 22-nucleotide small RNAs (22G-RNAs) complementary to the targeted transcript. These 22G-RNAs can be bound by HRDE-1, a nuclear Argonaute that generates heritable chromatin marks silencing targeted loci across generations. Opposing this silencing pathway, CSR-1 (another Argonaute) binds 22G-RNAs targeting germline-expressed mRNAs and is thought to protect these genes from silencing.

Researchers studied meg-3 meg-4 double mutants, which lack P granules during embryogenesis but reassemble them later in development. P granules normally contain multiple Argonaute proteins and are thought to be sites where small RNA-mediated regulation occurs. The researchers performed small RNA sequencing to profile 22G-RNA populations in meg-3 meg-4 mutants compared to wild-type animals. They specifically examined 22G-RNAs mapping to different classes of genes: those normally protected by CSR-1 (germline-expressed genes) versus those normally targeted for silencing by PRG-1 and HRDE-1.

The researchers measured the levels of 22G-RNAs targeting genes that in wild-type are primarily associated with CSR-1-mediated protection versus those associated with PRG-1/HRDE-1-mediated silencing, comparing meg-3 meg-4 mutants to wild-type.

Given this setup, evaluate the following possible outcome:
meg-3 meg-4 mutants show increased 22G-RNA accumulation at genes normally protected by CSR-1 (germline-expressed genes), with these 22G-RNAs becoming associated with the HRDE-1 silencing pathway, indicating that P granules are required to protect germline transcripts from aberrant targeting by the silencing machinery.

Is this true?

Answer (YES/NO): NO